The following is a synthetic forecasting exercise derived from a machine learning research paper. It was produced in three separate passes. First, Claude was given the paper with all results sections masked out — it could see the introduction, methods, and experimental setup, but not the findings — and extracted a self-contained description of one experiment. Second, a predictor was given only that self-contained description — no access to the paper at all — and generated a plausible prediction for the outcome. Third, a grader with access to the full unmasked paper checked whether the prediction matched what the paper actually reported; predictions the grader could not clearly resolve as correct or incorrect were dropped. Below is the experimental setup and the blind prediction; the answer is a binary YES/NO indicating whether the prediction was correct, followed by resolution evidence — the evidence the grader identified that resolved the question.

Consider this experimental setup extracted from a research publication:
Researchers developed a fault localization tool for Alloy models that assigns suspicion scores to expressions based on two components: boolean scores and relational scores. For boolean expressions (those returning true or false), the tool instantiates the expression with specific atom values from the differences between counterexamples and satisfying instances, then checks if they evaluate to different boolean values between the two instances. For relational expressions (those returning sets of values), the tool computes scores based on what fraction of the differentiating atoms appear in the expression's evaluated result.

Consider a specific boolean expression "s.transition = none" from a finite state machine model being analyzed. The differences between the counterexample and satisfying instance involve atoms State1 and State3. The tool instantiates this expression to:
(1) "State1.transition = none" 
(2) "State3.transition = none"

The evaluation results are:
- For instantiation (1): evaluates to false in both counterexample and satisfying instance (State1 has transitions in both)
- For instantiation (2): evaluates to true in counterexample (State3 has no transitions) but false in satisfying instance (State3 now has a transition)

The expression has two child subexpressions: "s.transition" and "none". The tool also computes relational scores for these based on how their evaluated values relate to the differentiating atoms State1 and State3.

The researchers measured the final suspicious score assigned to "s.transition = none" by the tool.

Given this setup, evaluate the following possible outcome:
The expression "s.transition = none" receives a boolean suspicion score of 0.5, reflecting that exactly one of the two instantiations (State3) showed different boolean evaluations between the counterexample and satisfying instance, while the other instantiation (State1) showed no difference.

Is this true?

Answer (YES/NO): NO